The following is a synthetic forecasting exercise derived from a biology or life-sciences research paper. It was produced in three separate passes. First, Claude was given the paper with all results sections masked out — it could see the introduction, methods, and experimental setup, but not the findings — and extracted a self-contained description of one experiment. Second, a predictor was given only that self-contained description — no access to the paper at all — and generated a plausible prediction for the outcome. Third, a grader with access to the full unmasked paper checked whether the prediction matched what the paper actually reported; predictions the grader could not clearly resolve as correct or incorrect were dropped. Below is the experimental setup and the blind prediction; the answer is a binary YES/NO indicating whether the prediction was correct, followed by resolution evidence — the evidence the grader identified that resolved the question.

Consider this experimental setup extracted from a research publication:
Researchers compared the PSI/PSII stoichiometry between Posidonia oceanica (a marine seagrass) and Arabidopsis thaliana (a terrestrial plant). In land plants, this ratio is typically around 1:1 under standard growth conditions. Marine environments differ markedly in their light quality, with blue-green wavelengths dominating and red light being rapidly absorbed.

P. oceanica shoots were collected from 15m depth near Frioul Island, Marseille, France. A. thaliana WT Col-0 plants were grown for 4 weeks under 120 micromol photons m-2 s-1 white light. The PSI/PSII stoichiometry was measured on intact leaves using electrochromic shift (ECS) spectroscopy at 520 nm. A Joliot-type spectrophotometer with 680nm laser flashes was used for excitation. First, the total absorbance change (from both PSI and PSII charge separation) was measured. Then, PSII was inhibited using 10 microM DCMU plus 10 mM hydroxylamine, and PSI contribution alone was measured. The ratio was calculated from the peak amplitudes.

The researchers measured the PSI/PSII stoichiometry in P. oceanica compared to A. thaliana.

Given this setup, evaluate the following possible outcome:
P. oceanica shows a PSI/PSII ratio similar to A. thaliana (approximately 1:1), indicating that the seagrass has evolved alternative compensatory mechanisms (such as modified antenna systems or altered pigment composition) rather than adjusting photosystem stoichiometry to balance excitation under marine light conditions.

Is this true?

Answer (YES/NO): NO